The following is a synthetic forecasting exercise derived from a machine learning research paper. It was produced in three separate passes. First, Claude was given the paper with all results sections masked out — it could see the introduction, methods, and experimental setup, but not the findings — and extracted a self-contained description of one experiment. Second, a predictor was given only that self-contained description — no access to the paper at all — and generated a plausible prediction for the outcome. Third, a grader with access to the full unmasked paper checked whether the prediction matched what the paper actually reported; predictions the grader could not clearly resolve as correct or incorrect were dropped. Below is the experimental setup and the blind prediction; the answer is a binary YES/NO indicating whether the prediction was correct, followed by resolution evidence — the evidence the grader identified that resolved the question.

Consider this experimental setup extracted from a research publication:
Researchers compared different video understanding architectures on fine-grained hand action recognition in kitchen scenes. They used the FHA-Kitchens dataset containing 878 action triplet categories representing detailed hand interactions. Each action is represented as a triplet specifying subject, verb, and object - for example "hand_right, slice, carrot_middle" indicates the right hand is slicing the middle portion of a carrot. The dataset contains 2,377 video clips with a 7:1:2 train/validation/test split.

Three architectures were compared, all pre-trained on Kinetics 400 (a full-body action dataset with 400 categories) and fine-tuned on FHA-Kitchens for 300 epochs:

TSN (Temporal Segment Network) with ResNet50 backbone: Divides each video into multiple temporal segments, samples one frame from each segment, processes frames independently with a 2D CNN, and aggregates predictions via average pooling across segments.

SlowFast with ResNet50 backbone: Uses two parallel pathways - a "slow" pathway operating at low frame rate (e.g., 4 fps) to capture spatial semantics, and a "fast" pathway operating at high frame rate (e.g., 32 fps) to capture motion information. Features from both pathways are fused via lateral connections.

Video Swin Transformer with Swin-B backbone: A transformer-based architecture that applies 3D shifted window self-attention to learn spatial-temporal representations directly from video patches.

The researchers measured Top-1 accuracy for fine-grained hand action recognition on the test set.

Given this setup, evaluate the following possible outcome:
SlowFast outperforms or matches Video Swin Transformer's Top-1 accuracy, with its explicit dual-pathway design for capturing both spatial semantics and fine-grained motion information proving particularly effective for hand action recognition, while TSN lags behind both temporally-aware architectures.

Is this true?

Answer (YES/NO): NO